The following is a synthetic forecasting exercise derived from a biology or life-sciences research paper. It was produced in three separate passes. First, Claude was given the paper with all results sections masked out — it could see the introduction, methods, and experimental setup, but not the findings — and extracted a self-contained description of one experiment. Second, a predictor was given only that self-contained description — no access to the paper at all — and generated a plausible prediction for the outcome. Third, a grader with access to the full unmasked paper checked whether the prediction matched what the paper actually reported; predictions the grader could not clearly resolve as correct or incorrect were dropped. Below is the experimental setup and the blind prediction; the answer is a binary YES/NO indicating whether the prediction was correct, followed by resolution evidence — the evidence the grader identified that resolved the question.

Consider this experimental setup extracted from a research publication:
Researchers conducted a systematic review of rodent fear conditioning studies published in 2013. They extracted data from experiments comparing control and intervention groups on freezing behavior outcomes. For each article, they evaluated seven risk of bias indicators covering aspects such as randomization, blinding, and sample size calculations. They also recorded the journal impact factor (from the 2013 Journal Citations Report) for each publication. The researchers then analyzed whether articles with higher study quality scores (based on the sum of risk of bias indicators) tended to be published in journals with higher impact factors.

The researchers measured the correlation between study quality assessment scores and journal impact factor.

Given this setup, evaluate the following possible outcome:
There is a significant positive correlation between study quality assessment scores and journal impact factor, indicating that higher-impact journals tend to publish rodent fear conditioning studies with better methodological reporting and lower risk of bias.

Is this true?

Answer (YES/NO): NO